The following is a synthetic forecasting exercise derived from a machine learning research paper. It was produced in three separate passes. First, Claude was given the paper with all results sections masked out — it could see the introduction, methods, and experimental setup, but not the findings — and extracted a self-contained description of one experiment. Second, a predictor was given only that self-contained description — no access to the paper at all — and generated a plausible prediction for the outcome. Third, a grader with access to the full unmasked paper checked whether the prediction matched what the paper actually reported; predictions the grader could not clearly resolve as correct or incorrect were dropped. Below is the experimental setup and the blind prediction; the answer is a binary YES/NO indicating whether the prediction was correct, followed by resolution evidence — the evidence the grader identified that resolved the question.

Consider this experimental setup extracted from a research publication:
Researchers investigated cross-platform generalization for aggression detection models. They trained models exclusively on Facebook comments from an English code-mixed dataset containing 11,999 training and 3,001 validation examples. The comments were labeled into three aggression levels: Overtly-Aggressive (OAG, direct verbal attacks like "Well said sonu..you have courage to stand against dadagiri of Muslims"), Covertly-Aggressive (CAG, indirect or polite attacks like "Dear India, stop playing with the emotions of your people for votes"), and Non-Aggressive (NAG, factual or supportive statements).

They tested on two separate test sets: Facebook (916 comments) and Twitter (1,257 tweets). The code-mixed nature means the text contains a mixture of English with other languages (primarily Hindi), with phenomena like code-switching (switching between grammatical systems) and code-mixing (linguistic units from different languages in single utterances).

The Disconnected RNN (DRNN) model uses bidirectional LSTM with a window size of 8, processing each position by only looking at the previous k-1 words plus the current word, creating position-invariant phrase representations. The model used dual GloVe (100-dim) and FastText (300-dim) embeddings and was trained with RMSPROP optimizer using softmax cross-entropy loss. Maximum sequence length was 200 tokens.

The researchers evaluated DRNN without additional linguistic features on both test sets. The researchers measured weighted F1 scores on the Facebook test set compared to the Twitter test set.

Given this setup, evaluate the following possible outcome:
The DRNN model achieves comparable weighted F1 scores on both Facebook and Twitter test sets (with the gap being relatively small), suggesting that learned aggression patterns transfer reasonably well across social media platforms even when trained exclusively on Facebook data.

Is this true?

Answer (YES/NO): NO